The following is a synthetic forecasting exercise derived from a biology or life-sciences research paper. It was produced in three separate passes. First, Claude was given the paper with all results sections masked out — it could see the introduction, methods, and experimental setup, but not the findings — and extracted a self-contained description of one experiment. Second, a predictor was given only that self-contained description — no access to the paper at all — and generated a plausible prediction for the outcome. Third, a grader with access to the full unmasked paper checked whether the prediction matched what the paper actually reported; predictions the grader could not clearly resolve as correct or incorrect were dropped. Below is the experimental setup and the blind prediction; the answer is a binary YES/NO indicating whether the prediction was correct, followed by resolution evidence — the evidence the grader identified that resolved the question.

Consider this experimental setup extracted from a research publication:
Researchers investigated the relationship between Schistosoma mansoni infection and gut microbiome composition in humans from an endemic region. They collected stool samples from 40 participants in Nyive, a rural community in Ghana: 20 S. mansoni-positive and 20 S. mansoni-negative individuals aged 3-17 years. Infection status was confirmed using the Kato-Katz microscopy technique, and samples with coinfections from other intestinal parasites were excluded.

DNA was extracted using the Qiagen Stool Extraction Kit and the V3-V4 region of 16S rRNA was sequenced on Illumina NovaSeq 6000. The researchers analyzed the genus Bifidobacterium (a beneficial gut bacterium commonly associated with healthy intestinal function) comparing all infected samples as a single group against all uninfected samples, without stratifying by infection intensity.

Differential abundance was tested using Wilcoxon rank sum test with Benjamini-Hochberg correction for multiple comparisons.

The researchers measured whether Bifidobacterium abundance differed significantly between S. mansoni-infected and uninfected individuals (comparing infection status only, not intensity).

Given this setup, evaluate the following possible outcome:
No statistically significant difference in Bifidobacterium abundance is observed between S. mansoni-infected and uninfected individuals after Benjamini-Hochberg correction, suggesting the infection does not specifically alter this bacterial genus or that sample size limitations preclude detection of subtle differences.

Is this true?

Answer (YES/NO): NO